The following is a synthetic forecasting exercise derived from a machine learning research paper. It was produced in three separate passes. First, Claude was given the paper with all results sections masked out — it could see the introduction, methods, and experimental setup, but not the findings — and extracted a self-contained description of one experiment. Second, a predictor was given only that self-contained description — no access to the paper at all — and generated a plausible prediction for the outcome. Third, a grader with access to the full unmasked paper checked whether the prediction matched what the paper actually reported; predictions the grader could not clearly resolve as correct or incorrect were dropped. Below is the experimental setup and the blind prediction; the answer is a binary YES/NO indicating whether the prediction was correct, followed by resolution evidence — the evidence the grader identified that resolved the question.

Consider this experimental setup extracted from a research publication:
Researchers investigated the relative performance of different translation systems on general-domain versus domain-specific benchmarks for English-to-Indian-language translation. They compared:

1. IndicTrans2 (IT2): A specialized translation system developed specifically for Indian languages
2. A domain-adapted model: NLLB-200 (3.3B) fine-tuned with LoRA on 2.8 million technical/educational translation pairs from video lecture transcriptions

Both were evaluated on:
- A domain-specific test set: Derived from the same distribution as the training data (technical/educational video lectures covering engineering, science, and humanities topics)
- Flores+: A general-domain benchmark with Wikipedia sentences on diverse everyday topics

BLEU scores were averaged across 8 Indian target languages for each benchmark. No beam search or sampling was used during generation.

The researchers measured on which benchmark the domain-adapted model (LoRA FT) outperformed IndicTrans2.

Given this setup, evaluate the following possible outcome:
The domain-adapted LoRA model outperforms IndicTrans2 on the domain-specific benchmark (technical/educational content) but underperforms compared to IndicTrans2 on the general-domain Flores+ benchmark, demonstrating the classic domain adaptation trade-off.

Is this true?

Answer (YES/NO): YES